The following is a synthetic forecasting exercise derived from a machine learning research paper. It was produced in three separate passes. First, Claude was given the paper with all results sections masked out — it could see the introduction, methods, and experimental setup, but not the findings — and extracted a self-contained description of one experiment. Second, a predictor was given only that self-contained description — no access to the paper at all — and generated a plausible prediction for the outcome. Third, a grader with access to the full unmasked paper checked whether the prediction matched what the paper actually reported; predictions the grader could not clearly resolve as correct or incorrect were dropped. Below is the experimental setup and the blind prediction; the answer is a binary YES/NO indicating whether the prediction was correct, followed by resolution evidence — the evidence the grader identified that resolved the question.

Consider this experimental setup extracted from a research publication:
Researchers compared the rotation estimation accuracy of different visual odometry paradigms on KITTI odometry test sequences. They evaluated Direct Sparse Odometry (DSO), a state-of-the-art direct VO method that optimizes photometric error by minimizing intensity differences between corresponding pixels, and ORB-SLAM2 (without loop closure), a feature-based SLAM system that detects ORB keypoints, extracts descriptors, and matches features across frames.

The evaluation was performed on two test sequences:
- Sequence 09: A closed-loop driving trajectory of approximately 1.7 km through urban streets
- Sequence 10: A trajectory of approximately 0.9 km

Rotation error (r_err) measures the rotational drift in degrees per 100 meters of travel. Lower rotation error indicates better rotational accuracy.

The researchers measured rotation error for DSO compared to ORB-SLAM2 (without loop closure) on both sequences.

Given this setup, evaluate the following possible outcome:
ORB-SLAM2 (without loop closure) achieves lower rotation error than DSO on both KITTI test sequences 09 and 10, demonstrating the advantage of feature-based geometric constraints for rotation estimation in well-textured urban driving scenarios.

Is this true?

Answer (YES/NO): NO